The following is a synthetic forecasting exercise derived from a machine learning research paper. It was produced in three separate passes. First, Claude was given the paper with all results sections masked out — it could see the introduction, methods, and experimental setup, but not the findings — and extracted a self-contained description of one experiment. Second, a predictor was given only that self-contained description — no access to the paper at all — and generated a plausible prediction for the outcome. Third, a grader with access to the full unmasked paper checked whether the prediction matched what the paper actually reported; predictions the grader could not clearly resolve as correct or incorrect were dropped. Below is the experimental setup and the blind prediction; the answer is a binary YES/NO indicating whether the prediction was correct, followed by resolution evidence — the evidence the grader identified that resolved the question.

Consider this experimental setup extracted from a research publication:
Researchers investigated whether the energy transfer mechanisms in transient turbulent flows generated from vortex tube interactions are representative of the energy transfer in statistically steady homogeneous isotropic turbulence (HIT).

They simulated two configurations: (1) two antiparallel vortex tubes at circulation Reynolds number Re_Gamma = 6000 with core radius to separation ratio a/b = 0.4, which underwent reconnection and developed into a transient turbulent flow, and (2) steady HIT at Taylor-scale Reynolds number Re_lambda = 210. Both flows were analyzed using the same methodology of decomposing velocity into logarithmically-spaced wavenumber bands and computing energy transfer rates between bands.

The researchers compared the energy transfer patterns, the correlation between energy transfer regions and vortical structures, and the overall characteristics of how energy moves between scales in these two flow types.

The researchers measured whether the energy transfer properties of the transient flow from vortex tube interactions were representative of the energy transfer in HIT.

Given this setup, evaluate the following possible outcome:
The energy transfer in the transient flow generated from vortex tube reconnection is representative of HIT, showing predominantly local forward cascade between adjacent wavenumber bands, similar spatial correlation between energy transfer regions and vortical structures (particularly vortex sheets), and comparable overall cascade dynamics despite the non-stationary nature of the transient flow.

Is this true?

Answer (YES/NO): NO